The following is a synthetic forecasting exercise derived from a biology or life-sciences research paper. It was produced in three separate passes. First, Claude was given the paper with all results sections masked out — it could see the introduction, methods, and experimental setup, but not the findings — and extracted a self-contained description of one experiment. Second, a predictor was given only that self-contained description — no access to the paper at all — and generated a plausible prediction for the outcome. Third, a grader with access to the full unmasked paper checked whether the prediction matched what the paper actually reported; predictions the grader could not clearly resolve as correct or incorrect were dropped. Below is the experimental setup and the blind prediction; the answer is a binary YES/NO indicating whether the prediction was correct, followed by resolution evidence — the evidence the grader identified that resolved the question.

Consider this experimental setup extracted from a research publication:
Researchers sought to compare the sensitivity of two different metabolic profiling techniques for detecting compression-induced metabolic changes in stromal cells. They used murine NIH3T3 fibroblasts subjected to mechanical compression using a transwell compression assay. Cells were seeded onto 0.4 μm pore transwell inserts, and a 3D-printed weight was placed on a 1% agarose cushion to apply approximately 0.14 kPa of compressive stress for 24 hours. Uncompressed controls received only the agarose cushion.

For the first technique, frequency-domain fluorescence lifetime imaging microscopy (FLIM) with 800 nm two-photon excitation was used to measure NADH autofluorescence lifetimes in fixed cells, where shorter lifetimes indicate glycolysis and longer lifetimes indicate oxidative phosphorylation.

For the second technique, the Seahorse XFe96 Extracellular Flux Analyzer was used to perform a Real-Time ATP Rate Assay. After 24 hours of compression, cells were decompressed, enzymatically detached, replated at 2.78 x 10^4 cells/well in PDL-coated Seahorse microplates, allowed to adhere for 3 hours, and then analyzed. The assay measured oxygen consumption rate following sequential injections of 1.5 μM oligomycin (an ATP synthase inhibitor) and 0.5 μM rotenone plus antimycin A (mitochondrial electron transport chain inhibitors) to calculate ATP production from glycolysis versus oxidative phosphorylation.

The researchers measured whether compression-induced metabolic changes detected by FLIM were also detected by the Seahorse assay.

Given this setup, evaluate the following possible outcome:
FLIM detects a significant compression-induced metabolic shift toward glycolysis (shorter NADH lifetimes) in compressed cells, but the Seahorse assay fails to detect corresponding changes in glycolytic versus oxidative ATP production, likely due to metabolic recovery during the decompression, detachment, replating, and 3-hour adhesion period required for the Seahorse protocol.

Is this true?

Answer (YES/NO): YES